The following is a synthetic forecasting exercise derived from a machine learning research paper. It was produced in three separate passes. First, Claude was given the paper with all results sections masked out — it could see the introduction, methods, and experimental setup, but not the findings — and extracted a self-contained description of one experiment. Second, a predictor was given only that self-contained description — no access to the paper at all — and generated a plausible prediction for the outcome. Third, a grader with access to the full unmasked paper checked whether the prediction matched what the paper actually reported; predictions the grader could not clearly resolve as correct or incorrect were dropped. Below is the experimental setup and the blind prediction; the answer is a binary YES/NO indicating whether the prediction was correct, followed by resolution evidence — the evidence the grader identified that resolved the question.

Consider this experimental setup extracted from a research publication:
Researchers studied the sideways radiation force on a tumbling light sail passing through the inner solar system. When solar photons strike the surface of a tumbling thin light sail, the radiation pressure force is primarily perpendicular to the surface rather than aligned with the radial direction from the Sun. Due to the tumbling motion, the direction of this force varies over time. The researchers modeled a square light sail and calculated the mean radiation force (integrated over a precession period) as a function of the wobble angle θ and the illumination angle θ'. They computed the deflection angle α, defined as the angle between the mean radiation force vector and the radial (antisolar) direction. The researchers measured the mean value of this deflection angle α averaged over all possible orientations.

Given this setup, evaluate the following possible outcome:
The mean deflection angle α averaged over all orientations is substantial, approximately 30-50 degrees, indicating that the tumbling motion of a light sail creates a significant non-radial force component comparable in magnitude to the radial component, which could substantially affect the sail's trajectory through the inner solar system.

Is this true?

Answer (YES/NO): NO